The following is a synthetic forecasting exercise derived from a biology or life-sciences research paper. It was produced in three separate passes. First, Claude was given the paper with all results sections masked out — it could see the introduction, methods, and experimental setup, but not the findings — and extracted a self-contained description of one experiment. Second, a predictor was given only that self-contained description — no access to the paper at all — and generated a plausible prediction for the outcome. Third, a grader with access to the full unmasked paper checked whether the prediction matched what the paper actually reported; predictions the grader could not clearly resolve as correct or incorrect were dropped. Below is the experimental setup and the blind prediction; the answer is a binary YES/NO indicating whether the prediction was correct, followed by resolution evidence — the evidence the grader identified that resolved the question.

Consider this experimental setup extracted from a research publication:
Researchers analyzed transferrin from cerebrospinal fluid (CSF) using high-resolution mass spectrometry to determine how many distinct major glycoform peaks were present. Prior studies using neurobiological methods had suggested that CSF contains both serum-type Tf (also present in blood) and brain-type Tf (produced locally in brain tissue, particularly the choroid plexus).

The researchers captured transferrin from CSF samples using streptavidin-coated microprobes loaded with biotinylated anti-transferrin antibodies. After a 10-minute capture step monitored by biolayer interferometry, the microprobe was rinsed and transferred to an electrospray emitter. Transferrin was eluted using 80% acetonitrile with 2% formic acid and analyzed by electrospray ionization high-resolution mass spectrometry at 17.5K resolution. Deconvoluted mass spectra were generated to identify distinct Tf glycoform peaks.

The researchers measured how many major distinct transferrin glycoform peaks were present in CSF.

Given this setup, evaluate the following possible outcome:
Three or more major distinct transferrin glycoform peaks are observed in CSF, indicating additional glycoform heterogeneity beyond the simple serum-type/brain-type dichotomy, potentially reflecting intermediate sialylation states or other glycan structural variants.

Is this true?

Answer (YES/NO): NO